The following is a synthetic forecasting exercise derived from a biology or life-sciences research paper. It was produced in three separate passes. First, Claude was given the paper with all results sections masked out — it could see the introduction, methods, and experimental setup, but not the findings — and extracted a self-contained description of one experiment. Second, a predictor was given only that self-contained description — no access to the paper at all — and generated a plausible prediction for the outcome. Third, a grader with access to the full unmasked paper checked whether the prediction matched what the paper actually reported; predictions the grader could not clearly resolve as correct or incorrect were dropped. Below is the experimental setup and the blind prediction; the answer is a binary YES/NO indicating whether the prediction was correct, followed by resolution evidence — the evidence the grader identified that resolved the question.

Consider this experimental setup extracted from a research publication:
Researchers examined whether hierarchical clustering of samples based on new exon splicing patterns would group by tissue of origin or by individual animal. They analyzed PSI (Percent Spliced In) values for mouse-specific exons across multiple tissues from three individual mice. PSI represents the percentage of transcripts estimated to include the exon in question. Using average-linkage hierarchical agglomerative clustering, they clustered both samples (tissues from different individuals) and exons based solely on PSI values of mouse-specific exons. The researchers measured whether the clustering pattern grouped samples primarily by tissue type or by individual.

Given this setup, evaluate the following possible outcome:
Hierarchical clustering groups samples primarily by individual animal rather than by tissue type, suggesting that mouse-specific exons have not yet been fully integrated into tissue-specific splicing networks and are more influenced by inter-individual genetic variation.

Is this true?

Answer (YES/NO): NO